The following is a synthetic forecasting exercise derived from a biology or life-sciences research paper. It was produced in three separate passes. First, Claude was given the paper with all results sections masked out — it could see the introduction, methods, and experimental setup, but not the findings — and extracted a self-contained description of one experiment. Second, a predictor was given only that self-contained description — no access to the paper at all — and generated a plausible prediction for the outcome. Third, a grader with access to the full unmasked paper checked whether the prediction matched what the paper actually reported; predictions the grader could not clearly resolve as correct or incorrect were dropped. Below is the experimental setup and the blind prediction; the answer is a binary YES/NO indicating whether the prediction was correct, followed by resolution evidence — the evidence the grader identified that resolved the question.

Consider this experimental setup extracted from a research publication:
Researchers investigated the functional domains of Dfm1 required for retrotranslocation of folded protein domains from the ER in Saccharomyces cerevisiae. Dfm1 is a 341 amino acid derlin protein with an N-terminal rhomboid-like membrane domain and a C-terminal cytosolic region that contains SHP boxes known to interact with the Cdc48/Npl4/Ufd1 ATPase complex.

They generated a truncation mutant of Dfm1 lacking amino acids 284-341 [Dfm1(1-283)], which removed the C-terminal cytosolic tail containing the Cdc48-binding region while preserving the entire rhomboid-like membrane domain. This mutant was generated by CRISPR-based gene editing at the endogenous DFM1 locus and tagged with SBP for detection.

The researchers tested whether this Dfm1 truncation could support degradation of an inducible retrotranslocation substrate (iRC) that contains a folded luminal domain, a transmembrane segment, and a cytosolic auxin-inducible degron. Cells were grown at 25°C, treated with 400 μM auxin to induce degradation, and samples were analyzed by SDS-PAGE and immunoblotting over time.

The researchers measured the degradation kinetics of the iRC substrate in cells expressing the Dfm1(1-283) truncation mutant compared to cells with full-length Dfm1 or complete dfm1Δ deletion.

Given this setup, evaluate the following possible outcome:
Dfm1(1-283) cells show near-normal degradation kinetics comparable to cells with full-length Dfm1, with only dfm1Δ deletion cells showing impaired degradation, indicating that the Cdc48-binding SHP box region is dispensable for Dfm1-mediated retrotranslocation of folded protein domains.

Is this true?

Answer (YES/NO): NO